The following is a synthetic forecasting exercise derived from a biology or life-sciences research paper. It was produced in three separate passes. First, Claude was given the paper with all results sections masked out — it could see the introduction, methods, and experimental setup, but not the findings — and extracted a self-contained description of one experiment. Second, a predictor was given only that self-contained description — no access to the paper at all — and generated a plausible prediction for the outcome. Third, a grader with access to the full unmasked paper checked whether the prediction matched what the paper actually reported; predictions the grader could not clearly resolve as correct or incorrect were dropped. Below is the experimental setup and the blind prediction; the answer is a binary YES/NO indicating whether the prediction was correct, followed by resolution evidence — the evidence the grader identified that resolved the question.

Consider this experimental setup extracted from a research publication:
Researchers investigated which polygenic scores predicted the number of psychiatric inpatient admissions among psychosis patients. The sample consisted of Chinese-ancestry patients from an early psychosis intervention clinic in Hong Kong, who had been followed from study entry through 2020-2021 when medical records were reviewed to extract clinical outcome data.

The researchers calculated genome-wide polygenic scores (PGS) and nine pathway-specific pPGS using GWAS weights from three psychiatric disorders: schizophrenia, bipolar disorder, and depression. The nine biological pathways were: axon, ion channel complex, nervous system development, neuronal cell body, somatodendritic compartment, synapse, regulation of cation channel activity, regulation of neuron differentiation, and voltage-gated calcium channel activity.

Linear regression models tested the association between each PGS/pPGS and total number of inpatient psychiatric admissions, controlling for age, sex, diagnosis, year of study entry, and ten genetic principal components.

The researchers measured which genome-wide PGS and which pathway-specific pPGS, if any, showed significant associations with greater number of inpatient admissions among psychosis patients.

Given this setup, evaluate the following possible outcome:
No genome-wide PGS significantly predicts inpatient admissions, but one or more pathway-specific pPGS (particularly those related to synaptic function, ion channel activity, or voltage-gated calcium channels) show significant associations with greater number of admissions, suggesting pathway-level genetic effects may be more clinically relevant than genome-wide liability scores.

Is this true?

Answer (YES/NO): YES